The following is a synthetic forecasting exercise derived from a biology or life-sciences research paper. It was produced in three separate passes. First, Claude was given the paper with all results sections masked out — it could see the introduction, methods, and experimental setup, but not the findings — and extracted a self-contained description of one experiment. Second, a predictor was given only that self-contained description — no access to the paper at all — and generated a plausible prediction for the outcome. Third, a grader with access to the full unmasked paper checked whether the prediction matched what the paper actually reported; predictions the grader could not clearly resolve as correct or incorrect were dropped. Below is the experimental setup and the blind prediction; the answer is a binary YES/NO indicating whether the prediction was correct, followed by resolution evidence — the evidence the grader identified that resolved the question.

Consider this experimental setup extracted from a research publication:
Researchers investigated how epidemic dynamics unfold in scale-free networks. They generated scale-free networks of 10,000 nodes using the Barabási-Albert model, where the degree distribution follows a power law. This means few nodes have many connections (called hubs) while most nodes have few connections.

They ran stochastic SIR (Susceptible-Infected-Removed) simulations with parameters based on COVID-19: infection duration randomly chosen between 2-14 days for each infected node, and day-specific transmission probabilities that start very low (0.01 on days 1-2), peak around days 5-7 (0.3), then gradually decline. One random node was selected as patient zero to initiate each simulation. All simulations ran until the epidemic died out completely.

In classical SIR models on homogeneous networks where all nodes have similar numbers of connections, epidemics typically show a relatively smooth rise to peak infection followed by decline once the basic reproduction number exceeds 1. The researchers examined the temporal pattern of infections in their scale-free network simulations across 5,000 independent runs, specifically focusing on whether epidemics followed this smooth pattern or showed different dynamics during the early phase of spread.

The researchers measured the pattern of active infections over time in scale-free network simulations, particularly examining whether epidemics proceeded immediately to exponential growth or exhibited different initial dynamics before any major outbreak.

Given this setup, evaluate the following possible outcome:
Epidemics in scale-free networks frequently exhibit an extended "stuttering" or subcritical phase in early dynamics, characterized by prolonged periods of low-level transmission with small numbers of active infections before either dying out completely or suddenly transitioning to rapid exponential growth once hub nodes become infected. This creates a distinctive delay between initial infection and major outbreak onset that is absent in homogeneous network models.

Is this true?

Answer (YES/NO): YES